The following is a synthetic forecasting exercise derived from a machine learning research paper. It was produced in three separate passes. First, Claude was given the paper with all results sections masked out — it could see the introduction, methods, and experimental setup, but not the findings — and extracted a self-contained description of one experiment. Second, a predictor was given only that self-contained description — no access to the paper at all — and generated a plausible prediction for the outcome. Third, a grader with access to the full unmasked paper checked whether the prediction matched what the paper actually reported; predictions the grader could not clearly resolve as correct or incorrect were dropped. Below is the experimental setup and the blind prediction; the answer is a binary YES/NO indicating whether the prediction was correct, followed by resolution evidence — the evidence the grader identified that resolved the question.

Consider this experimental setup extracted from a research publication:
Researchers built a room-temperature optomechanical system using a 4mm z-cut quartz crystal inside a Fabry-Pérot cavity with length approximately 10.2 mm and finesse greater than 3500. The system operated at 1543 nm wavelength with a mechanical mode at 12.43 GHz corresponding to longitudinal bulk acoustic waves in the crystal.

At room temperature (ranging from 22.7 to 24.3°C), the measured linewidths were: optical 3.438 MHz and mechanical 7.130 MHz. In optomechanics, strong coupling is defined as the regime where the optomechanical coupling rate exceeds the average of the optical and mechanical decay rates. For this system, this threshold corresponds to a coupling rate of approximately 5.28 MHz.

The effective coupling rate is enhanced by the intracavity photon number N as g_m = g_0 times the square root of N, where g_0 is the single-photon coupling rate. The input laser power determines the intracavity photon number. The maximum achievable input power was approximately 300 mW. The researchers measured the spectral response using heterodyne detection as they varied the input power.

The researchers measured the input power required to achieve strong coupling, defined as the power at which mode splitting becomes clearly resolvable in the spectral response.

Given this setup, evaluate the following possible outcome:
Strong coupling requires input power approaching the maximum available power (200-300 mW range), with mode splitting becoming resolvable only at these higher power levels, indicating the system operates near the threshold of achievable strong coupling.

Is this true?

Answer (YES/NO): YES